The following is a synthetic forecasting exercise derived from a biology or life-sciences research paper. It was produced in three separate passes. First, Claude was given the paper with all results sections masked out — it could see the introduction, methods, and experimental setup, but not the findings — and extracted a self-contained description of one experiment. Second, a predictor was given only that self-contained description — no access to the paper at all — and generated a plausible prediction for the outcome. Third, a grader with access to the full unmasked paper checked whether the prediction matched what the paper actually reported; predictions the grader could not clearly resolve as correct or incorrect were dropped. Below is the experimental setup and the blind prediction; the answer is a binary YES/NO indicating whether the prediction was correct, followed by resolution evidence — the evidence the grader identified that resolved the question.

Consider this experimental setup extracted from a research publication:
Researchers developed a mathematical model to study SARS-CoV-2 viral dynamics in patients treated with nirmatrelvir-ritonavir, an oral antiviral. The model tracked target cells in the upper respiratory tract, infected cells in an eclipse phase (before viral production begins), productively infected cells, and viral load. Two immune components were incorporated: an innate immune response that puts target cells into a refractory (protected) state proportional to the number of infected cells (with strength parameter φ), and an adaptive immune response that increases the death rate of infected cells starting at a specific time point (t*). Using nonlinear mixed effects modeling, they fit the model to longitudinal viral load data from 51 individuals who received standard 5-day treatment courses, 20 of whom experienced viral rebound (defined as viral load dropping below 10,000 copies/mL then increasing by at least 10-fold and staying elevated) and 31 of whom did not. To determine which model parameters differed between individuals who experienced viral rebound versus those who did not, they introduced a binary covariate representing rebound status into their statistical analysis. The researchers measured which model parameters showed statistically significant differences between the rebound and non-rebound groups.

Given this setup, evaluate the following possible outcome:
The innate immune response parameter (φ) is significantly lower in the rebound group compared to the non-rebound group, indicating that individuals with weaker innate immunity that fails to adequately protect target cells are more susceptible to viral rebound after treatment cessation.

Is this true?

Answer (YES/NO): YES